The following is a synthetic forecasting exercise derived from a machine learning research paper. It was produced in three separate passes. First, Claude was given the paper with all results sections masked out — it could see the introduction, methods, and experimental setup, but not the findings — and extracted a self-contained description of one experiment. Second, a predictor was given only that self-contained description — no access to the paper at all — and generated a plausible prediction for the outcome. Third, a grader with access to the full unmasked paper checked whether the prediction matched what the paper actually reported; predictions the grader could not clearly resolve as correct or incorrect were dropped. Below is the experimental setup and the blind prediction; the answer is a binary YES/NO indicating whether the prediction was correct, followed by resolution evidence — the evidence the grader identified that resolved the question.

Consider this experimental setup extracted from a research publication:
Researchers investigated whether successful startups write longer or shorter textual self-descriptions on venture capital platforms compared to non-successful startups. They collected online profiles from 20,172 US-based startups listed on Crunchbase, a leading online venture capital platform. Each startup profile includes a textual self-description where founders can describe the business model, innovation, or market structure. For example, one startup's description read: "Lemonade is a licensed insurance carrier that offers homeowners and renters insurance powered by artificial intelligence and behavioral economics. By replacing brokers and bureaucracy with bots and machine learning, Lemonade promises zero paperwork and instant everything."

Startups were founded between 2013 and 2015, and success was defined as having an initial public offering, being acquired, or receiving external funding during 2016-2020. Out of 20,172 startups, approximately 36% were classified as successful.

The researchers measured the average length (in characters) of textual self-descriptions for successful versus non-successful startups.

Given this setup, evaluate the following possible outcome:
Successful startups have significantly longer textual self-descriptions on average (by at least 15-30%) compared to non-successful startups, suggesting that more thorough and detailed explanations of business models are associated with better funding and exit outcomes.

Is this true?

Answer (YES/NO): NO